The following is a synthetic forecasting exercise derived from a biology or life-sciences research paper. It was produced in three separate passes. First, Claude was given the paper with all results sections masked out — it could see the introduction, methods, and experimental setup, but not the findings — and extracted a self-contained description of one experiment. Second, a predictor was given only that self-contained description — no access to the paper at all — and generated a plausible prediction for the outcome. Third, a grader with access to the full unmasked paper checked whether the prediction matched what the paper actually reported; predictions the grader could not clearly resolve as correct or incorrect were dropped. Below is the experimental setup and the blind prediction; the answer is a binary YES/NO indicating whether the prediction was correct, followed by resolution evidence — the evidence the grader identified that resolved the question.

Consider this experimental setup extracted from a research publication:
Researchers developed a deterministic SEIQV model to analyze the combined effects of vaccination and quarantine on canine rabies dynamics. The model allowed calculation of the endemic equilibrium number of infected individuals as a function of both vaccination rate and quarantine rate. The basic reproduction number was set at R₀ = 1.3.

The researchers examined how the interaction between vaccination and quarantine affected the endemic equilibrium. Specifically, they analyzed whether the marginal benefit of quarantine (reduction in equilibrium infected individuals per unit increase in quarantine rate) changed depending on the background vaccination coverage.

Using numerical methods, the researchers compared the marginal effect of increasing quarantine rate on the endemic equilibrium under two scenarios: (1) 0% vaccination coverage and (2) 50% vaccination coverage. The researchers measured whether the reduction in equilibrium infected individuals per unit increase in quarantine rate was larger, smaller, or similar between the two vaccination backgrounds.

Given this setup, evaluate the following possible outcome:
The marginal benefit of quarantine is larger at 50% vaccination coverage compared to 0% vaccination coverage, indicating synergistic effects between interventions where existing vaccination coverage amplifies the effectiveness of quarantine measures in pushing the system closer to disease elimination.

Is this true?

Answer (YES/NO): NO